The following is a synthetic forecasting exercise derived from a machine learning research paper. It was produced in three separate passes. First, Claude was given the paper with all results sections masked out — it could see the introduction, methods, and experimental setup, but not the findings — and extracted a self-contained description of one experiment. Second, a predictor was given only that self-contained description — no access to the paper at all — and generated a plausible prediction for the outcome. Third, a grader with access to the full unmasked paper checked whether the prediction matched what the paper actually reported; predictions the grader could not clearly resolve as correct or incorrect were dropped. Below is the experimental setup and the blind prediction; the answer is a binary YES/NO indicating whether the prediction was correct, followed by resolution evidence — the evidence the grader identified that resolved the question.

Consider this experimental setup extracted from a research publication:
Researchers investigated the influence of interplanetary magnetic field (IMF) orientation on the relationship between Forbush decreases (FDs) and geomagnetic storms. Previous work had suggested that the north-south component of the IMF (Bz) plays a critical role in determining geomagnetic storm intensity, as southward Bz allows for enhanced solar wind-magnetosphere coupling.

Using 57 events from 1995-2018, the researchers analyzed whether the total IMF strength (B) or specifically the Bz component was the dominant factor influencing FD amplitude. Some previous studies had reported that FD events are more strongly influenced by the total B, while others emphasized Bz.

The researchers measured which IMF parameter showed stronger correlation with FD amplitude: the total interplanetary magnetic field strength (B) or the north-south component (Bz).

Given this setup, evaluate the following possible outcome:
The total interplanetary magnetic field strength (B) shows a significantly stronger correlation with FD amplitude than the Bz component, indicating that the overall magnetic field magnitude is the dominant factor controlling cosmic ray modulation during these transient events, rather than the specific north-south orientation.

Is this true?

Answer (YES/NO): YES